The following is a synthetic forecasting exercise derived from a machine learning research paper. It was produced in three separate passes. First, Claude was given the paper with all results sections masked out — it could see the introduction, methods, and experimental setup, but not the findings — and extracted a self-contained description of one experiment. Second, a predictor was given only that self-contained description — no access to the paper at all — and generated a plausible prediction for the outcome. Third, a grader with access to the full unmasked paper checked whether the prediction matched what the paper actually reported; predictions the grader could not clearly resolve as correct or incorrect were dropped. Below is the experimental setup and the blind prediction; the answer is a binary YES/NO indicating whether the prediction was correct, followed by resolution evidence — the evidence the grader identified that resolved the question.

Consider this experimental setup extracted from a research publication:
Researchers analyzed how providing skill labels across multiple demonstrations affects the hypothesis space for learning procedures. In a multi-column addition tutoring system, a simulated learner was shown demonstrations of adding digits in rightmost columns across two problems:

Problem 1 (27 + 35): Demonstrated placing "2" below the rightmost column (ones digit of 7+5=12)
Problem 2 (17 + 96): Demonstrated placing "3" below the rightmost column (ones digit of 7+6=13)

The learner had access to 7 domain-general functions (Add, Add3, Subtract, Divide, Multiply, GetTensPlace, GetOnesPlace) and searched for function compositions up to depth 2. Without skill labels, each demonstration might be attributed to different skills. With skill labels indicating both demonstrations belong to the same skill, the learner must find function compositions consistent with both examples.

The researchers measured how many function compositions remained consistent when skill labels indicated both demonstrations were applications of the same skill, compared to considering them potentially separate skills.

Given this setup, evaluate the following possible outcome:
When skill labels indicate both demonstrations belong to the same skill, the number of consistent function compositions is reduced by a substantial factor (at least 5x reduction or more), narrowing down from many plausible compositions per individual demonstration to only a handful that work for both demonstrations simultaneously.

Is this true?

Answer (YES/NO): YES